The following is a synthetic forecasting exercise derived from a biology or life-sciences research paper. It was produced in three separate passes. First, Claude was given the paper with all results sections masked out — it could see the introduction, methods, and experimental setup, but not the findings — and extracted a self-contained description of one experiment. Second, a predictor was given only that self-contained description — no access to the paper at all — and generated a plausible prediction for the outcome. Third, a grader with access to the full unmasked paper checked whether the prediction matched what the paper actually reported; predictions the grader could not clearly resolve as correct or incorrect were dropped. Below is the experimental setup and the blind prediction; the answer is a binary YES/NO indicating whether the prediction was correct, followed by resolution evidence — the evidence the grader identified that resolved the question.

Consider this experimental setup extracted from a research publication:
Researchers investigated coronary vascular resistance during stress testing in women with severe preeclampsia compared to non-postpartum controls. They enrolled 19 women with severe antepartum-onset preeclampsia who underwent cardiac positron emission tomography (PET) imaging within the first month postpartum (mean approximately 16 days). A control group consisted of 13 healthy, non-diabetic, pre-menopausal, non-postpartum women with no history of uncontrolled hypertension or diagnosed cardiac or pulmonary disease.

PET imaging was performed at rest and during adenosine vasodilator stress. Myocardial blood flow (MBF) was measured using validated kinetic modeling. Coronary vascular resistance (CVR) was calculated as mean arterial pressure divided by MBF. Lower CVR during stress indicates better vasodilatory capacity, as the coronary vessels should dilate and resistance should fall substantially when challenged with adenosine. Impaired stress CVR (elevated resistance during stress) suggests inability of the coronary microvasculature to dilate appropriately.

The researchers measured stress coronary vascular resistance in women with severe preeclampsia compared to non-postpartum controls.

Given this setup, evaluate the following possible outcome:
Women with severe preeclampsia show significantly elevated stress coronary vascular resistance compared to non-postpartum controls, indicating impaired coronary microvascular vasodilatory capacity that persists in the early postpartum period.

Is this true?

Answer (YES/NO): YES